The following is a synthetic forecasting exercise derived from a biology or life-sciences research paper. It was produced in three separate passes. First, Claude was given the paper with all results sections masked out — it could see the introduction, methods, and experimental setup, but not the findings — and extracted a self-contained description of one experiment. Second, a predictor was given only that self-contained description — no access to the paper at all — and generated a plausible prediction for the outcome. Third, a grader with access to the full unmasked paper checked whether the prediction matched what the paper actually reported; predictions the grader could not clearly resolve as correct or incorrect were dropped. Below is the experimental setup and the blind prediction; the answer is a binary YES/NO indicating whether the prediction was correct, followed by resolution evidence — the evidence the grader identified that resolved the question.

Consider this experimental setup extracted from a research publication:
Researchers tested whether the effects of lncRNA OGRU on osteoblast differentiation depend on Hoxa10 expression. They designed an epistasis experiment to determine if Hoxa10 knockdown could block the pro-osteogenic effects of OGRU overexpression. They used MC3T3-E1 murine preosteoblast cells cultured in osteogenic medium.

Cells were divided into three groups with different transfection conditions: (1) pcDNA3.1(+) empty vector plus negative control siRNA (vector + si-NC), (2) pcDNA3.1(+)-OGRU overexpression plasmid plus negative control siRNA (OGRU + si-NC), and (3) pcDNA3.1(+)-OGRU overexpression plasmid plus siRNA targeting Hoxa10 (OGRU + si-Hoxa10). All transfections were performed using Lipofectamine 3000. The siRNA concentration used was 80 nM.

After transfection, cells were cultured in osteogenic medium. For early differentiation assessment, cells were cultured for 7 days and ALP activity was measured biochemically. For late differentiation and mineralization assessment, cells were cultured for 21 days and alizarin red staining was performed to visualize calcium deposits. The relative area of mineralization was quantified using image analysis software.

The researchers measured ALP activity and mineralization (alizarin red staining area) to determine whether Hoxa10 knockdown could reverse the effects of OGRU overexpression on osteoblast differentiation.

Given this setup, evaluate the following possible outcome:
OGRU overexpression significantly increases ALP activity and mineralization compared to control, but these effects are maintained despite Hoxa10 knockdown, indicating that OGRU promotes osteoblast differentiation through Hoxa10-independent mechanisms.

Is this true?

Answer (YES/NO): NO